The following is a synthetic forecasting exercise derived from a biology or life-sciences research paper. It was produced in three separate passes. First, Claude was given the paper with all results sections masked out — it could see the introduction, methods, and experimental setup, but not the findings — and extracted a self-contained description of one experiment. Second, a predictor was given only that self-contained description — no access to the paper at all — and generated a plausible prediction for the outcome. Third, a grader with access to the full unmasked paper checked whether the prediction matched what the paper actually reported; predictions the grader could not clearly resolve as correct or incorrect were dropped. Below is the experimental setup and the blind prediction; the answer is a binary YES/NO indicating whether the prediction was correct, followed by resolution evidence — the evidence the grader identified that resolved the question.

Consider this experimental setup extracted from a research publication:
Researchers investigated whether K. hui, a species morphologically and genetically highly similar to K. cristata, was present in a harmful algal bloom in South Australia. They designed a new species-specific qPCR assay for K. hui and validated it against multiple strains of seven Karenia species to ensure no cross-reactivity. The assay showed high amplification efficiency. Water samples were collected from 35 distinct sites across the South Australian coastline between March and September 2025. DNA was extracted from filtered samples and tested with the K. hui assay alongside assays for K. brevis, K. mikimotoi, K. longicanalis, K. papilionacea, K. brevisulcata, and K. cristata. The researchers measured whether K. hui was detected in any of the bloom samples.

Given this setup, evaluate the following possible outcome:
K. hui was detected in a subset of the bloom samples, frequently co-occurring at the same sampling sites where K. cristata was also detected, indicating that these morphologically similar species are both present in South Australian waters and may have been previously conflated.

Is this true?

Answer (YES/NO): NO